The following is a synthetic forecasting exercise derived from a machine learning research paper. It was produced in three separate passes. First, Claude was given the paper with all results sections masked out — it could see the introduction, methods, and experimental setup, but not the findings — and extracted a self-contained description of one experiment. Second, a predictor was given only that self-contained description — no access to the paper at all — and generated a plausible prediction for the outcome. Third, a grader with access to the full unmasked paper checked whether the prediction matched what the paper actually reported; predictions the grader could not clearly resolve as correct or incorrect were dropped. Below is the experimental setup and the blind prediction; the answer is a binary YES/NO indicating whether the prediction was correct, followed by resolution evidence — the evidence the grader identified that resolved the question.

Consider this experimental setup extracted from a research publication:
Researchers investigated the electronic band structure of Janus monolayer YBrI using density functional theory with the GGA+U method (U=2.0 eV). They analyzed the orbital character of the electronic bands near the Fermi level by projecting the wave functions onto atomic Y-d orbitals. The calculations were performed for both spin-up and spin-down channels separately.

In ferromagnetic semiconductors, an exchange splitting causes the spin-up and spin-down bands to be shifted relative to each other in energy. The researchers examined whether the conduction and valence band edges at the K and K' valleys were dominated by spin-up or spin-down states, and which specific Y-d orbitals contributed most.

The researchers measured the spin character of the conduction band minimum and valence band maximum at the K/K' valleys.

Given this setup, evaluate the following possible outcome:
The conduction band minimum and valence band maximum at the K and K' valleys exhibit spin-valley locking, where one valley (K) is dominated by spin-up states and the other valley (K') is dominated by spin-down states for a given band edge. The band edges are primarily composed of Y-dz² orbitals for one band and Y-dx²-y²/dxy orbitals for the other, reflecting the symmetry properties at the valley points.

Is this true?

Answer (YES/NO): NO